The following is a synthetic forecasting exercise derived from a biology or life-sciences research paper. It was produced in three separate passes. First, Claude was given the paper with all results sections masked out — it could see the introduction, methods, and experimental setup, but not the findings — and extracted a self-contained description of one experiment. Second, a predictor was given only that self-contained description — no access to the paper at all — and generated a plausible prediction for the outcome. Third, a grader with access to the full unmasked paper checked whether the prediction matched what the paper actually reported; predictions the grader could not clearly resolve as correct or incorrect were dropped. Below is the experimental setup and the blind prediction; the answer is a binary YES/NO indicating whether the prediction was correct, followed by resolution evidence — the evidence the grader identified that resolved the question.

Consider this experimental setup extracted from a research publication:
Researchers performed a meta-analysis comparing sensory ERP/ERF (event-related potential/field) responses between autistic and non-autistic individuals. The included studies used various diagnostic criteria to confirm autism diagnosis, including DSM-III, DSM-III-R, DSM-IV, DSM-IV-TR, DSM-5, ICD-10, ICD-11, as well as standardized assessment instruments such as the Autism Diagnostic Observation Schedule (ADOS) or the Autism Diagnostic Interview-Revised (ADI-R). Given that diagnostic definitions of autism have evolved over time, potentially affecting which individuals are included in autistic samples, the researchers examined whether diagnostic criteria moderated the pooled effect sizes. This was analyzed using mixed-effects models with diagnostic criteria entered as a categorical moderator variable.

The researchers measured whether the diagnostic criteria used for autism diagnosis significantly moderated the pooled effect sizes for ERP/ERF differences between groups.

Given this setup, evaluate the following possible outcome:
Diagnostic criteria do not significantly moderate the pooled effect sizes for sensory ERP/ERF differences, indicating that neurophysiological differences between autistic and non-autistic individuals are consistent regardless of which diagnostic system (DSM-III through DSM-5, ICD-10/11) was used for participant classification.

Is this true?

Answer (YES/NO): NO